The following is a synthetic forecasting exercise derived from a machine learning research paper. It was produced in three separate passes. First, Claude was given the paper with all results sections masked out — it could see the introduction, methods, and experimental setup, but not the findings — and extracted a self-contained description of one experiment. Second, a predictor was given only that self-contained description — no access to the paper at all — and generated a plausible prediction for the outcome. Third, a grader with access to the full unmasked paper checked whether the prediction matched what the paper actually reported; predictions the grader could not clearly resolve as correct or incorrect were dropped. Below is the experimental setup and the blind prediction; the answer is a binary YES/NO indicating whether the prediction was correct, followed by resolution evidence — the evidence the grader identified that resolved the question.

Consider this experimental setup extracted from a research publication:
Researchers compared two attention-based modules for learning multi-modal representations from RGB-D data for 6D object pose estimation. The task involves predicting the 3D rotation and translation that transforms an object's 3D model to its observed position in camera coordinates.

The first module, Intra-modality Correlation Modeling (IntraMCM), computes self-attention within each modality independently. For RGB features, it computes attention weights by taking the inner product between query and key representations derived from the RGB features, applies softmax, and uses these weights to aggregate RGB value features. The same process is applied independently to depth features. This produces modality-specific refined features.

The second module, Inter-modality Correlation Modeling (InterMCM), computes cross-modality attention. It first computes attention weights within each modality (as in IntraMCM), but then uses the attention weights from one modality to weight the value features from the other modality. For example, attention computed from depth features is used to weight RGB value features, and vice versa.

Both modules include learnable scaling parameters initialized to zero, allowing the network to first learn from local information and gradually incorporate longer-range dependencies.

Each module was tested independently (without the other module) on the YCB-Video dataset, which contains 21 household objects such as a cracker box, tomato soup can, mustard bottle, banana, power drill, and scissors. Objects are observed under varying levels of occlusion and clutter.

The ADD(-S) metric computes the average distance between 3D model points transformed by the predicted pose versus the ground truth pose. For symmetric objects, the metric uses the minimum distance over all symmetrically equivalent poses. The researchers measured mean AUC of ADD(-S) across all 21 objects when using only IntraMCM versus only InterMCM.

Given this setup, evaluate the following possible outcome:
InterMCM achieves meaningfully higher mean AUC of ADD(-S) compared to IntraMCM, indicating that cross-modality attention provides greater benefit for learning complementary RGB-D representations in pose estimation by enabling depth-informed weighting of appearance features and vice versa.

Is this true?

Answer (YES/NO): NO